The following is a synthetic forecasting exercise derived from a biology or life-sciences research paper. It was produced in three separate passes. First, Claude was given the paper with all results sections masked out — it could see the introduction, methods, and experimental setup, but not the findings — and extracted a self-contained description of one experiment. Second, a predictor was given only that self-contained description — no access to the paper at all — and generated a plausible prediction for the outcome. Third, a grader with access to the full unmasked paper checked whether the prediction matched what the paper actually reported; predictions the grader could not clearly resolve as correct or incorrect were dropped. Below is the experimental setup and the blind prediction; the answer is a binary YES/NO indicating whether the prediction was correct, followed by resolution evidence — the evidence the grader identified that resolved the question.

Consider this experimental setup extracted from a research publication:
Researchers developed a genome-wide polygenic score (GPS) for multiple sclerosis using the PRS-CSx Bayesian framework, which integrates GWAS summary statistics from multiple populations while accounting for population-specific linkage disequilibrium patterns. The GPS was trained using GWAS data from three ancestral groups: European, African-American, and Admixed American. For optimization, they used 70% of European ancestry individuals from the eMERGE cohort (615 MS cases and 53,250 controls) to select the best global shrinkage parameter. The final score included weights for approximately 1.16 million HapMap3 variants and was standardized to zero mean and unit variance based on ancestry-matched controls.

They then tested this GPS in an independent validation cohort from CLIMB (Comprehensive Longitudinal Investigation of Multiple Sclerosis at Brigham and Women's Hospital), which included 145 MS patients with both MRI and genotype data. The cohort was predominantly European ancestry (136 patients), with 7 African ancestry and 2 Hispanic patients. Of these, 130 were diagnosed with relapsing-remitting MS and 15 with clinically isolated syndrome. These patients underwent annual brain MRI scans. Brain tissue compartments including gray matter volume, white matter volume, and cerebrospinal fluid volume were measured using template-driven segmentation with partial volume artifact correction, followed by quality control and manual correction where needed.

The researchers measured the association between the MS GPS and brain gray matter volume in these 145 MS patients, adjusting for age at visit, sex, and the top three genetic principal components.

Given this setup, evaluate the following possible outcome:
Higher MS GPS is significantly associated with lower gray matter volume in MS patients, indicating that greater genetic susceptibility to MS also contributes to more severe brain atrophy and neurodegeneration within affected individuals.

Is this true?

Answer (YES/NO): NO